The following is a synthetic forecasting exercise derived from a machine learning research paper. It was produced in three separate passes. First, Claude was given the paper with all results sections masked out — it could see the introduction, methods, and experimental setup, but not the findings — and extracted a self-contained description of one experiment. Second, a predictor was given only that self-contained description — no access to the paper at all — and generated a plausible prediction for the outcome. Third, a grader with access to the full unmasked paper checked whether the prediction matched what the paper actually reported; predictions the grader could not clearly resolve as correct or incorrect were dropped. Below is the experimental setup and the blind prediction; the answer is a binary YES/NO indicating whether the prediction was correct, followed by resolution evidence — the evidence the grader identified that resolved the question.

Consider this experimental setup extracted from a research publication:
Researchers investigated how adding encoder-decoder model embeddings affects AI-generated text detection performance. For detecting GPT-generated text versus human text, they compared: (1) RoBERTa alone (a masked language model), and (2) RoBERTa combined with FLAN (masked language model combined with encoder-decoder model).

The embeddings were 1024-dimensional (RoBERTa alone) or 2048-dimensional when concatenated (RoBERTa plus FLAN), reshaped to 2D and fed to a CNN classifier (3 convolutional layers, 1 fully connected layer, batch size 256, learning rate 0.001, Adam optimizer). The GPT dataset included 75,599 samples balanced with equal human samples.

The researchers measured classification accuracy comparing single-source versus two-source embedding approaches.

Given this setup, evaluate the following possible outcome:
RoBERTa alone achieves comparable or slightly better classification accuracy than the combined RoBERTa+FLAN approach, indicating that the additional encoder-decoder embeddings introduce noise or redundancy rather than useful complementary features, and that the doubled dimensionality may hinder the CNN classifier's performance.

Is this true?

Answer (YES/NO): NO